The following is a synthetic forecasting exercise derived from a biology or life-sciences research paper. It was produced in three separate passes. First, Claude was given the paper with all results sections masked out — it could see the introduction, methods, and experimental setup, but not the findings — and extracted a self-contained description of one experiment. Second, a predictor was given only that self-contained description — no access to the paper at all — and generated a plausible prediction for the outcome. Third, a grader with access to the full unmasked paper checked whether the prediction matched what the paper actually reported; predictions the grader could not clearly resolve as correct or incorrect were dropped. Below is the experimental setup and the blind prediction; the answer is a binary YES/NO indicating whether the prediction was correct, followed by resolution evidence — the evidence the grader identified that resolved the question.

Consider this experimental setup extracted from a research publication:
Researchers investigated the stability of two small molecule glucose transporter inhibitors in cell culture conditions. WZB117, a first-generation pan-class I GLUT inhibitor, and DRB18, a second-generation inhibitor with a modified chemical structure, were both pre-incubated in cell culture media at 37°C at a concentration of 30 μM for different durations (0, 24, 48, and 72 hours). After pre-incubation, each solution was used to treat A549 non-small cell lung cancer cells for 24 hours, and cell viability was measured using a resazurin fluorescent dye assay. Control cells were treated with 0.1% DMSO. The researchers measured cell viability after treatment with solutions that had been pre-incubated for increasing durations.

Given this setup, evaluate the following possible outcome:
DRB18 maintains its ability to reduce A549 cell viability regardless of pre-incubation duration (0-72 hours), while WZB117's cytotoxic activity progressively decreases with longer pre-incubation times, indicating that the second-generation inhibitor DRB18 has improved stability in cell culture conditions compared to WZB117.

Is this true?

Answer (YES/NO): YES